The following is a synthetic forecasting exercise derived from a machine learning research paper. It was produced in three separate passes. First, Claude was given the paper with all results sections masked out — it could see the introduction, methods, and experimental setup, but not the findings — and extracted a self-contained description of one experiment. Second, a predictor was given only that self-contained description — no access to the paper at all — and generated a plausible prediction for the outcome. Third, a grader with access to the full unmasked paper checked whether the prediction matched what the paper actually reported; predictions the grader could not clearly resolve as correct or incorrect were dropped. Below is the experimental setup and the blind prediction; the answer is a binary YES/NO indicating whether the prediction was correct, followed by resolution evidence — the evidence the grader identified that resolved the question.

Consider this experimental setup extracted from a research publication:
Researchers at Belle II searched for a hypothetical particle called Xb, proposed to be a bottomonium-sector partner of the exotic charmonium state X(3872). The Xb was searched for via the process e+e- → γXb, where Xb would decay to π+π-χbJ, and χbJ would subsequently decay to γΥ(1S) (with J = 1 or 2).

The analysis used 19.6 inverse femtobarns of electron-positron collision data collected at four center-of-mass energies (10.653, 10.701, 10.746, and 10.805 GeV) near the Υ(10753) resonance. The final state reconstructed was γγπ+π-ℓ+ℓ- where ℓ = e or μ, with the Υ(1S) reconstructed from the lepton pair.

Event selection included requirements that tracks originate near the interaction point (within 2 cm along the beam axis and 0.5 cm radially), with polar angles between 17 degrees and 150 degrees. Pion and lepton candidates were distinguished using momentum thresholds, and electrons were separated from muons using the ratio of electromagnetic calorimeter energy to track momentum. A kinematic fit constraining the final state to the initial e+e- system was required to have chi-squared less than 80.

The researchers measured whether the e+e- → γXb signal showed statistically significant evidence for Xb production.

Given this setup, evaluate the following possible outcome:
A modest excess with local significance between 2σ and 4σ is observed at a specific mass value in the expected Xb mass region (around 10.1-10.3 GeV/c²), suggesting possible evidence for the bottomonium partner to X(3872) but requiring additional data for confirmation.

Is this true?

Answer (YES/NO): NO